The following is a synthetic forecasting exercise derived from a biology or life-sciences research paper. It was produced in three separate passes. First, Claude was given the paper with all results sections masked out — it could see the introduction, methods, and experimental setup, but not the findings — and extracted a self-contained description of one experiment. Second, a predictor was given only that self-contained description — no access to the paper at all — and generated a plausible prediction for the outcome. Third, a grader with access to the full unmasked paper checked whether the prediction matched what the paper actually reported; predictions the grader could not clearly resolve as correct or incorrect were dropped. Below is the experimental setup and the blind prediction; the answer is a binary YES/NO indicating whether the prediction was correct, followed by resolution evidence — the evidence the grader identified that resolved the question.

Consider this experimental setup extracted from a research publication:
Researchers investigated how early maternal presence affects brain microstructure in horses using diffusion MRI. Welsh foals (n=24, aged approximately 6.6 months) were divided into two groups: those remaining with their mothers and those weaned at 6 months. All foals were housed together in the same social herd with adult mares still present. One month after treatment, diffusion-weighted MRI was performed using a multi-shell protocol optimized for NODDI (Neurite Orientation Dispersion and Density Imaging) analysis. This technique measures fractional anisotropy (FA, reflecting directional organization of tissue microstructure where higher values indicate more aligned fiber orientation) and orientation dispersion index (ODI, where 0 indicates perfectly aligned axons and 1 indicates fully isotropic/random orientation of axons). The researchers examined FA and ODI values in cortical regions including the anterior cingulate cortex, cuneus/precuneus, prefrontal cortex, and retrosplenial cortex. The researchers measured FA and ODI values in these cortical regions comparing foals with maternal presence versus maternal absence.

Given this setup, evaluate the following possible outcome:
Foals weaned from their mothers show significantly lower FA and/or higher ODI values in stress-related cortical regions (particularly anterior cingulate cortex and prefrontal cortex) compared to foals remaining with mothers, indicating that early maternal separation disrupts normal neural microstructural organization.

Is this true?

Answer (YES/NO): NO